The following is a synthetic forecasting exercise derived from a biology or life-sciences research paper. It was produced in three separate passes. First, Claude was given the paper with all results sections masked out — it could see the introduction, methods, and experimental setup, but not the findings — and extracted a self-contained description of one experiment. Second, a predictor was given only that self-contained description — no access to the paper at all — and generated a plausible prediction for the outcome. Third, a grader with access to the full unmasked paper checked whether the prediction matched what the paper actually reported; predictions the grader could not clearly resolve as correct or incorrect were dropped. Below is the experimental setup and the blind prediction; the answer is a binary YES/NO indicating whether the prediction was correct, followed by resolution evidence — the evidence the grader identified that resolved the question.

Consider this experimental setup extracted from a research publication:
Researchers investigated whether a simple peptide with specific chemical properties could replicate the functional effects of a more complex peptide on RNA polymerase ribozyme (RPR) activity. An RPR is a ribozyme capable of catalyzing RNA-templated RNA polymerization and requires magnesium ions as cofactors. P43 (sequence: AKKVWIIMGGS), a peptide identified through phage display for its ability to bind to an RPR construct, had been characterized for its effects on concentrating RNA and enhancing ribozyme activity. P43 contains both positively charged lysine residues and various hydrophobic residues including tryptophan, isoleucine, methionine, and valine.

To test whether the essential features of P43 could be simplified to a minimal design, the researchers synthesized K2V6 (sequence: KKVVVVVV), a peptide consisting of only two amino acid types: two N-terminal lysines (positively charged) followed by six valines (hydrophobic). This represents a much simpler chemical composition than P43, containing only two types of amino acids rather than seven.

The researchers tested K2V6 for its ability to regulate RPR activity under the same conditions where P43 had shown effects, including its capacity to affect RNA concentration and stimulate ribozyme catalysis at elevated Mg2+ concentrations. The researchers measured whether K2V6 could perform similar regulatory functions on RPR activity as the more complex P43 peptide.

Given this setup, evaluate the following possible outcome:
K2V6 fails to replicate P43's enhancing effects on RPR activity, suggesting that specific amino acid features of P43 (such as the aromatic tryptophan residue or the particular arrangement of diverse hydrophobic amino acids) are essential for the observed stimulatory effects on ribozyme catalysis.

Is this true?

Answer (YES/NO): NO